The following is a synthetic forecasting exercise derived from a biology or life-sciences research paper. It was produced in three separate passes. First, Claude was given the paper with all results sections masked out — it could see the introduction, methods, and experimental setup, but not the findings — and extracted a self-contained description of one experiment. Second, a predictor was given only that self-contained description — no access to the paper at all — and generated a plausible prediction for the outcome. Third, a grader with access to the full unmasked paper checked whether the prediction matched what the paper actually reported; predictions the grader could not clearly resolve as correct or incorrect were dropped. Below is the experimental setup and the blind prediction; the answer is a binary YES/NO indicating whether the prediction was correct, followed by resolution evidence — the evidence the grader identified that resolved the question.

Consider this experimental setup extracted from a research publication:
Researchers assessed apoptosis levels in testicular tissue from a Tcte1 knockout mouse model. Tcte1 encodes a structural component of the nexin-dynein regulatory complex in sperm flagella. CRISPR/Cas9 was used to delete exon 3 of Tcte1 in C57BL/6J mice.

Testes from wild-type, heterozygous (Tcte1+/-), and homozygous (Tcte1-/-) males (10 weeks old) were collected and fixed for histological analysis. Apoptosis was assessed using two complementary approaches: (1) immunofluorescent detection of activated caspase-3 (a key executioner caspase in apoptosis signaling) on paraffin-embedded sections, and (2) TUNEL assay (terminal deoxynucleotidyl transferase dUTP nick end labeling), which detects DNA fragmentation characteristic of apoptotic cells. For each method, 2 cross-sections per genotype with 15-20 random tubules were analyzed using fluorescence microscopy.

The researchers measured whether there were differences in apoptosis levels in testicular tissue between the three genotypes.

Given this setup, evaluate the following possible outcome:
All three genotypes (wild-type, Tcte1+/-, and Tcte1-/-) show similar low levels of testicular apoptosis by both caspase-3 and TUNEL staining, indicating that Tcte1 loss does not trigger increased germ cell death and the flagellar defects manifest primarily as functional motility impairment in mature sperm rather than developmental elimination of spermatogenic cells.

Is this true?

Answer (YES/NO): YES